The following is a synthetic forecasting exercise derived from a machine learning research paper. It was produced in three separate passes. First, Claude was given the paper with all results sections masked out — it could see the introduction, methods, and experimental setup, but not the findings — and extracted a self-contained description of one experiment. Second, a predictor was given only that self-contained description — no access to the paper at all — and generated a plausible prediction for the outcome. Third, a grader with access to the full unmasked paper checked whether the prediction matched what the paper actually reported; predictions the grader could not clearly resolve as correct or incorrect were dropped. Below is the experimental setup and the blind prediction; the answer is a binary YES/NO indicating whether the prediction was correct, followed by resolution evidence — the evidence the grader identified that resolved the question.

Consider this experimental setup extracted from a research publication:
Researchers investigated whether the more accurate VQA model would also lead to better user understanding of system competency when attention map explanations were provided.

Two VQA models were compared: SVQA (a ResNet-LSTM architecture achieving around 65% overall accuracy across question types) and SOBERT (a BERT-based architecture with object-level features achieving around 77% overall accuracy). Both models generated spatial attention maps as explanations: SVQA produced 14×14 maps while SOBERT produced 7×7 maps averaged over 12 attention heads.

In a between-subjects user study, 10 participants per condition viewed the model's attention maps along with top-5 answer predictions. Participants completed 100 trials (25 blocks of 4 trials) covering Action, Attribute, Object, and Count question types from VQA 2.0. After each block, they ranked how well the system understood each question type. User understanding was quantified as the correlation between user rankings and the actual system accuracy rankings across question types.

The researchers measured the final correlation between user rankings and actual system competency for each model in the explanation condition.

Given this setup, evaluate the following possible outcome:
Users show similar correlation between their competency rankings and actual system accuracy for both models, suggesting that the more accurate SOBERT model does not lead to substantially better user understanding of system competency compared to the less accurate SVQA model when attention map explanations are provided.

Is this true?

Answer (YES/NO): NO